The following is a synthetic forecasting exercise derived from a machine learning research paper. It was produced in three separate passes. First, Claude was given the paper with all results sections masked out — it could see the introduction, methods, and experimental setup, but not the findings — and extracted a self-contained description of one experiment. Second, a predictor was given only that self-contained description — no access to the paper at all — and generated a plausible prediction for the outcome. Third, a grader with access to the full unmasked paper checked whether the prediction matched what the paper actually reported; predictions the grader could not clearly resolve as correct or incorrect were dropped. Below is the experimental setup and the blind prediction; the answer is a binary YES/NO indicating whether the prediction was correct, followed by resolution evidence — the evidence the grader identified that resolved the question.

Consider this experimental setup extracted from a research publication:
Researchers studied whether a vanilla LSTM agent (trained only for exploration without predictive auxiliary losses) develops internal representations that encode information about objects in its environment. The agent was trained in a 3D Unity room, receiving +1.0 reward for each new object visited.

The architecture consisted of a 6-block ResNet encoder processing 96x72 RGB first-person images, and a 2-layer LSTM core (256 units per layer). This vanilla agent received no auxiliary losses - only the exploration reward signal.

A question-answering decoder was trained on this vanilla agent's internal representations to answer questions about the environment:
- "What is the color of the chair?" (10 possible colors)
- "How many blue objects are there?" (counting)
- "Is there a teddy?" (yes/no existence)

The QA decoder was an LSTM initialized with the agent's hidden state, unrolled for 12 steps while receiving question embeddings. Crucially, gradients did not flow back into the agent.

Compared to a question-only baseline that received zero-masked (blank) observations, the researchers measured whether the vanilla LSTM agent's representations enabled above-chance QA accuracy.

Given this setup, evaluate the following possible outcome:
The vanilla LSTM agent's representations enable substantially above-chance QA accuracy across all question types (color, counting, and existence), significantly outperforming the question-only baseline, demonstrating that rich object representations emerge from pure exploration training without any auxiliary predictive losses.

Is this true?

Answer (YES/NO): NO